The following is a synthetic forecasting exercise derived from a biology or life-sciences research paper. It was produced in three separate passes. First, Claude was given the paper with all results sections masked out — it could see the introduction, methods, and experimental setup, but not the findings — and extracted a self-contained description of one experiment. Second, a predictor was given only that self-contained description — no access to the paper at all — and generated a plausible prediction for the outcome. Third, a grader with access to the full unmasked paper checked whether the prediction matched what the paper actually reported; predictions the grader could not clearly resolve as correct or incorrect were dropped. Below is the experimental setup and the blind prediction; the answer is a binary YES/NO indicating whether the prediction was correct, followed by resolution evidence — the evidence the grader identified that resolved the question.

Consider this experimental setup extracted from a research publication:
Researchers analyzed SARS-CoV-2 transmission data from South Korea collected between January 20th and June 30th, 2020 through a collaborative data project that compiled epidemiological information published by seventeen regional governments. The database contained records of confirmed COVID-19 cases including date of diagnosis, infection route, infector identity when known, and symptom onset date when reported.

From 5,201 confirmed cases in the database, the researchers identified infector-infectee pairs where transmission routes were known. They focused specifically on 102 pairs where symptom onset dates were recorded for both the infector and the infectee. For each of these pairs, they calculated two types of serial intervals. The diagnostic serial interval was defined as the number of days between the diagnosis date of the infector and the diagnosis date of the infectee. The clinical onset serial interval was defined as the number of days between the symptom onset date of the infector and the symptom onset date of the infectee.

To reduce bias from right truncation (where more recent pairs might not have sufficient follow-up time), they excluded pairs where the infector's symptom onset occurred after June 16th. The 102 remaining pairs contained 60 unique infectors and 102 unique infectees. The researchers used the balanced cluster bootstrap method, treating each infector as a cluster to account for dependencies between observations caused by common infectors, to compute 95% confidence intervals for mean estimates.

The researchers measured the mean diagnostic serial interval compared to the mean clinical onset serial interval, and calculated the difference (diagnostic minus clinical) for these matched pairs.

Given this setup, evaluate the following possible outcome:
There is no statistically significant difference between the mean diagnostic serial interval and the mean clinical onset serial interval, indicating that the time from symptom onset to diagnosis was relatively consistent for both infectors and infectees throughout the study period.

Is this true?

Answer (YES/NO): NO